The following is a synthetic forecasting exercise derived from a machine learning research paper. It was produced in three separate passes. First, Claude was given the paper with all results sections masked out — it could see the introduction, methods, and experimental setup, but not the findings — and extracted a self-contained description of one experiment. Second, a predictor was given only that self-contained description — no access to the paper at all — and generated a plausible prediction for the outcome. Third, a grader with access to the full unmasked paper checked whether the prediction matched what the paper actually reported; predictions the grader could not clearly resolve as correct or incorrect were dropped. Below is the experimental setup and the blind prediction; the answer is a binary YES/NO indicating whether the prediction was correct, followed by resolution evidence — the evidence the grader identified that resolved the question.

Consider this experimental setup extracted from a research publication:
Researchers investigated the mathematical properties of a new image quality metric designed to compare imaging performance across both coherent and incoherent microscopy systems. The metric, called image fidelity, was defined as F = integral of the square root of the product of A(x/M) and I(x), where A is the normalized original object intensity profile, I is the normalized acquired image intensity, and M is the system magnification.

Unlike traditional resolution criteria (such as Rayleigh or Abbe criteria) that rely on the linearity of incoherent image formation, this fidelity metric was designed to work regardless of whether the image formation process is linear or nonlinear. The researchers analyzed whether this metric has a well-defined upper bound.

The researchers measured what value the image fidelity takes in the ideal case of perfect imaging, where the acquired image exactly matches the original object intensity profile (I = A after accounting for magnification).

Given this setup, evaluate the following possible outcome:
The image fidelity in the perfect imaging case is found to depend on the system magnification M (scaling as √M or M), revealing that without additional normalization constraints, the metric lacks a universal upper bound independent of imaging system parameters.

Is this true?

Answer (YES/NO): NO